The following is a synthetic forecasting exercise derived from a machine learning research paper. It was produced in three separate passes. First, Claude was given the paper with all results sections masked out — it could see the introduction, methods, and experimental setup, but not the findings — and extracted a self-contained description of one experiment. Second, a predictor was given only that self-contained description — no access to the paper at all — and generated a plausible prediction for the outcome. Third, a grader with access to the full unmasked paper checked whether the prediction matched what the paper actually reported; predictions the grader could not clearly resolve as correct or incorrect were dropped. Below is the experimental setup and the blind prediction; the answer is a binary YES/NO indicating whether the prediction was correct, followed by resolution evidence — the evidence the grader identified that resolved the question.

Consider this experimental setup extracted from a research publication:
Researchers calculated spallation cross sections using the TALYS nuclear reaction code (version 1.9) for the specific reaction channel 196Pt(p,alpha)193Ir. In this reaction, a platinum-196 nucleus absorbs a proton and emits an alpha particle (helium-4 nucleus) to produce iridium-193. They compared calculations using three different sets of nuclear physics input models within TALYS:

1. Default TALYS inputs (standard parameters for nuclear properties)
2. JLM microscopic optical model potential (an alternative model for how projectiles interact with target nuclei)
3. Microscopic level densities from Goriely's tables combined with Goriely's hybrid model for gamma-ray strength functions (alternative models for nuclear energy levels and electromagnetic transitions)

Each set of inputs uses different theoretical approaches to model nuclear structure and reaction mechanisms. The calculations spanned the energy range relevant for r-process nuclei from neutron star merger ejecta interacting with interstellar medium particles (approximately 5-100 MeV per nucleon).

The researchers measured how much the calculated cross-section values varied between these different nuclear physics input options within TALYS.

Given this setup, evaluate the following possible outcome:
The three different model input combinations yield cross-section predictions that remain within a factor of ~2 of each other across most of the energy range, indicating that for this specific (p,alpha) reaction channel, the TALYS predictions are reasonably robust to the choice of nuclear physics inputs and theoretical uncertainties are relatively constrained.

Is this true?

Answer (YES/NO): YES